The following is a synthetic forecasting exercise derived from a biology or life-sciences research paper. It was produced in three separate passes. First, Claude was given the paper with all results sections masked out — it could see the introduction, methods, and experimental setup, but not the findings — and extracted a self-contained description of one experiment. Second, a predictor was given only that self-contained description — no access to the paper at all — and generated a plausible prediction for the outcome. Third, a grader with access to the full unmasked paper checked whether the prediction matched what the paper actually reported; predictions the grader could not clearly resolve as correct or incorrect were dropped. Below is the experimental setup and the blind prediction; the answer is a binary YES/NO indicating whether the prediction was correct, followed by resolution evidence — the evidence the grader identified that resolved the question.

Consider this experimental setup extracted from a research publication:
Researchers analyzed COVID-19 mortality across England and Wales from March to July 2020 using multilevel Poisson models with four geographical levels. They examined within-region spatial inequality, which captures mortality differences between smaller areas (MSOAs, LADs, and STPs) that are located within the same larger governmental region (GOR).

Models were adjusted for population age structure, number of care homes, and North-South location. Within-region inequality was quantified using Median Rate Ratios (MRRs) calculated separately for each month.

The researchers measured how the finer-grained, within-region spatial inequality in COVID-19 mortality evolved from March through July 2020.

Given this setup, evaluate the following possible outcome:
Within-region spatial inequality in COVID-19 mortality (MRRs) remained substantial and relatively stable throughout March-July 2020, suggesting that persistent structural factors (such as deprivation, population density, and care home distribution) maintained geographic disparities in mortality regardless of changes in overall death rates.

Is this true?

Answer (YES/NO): NO